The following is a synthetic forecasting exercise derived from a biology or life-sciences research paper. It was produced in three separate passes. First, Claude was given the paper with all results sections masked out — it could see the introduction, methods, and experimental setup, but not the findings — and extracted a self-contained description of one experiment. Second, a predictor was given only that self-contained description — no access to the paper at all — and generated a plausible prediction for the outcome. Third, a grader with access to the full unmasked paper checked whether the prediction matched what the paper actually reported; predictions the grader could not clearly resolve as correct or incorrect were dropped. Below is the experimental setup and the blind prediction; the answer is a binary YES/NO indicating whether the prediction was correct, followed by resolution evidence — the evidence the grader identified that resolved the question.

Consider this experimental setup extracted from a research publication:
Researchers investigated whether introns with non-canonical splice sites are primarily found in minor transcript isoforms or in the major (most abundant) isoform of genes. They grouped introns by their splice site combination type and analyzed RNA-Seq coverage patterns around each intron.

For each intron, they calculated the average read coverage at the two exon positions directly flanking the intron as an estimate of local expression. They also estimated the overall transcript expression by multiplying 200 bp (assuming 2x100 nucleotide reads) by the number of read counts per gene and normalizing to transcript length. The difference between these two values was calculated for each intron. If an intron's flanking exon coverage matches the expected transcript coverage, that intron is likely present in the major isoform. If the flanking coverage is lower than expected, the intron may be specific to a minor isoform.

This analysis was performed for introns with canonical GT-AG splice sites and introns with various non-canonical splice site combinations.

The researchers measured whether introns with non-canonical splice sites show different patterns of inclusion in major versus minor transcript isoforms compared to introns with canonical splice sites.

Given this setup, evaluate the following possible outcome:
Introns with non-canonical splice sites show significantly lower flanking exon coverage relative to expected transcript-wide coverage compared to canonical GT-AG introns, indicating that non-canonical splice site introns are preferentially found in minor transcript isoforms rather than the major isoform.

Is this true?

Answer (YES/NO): NO